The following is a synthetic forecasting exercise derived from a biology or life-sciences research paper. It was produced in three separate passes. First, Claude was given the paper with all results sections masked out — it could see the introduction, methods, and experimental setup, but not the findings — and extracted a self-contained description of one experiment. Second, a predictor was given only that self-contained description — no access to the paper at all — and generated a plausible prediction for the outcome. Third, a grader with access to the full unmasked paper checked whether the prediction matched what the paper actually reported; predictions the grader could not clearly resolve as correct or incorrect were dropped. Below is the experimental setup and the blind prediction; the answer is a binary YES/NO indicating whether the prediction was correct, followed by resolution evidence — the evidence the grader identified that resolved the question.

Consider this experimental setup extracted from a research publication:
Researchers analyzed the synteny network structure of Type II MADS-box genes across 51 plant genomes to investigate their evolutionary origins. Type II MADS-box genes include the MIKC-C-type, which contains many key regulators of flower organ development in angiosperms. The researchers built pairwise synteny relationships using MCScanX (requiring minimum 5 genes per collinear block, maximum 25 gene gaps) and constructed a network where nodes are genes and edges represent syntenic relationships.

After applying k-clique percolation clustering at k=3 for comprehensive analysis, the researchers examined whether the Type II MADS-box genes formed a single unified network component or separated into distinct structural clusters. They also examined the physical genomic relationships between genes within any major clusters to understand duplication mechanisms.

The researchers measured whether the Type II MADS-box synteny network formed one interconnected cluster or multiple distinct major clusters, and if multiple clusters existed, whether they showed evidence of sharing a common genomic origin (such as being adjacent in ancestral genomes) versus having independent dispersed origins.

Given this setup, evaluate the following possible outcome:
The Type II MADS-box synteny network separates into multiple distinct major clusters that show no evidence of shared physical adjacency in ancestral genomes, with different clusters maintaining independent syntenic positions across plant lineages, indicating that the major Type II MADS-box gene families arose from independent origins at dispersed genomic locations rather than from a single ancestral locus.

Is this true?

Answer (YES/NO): NO